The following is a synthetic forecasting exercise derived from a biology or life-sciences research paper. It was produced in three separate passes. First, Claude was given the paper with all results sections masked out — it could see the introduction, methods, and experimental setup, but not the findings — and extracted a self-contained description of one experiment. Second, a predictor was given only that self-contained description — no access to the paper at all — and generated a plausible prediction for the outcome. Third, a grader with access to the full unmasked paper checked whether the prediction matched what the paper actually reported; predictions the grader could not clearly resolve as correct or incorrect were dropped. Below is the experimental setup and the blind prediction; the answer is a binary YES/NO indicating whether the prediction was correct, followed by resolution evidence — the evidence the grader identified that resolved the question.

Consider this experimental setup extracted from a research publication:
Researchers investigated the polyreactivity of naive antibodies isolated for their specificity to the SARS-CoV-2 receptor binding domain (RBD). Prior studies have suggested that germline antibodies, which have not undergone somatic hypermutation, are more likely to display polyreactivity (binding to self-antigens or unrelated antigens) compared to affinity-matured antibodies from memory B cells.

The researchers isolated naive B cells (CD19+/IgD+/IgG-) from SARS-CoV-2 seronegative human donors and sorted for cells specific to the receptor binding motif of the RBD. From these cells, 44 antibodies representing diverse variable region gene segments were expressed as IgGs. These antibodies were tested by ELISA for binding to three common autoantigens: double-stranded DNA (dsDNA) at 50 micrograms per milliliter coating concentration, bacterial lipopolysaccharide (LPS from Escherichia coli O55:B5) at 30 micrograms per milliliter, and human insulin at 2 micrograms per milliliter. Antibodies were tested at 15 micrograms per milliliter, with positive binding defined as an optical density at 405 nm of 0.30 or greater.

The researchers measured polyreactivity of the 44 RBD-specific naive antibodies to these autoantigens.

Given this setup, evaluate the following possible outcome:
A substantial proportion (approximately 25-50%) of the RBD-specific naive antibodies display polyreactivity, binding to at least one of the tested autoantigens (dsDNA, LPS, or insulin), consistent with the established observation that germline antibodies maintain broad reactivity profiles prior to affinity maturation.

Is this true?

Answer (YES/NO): NO